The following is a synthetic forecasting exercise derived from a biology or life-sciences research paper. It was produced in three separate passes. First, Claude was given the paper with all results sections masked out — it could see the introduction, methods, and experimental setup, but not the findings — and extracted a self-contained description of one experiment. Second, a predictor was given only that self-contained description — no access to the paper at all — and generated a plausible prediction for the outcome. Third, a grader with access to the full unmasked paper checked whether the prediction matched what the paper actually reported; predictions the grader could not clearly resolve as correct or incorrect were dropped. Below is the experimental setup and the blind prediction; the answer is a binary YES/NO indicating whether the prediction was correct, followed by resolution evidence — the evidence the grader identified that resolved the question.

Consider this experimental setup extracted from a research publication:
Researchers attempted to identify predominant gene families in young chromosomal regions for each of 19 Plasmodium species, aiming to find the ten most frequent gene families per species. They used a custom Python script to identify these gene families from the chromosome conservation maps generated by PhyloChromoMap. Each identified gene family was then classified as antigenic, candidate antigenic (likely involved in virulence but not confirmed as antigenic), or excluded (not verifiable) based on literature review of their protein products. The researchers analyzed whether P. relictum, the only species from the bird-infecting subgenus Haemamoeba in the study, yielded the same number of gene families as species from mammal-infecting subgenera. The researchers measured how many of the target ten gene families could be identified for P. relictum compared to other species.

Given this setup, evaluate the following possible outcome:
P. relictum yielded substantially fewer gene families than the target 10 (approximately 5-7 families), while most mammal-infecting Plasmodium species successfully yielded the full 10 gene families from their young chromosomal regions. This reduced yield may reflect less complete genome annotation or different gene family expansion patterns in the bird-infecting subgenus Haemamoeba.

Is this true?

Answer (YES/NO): YES